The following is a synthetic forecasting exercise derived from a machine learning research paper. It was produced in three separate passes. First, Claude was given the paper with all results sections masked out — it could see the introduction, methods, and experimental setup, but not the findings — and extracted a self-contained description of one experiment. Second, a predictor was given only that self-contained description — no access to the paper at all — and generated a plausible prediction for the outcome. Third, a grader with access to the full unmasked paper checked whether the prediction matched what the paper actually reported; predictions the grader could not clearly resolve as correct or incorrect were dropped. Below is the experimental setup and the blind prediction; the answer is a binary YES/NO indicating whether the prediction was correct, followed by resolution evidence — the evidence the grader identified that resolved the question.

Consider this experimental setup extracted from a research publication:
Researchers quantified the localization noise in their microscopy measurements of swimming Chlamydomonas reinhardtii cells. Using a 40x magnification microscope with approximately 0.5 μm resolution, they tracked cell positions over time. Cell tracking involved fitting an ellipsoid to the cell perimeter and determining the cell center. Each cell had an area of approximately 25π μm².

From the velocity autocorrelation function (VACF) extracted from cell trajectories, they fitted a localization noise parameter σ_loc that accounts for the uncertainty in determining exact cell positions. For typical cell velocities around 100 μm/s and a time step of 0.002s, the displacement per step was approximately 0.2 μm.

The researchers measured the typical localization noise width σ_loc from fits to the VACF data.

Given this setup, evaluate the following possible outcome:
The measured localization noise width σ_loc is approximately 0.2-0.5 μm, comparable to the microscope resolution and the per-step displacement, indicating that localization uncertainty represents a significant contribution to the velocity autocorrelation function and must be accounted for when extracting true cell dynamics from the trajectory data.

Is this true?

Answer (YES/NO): NO